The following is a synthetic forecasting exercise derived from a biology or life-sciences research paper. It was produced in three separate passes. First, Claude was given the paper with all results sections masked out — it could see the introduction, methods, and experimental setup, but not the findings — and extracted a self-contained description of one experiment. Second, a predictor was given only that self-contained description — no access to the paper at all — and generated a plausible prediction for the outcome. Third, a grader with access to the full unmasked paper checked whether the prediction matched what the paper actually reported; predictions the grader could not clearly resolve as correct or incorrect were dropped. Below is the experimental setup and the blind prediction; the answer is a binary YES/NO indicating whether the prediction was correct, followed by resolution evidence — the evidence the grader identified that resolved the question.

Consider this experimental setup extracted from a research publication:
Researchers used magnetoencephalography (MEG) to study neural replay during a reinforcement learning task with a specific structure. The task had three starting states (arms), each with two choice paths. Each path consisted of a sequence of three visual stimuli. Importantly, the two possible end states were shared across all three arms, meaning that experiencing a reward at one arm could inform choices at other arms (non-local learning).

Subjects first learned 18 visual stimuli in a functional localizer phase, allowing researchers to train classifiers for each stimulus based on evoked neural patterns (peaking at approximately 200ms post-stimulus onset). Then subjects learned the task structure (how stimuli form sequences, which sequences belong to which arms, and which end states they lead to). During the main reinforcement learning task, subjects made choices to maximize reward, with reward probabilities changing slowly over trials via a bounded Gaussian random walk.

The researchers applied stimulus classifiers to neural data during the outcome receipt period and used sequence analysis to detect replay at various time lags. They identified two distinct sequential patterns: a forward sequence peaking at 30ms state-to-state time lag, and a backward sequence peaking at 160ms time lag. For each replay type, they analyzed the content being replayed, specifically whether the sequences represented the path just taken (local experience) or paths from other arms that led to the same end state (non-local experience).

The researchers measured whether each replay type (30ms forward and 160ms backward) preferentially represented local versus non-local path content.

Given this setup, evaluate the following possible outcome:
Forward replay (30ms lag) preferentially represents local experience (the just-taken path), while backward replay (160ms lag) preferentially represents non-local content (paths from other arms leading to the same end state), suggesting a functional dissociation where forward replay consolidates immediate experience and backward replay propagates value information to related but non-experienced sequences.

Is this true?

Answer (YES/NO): YES